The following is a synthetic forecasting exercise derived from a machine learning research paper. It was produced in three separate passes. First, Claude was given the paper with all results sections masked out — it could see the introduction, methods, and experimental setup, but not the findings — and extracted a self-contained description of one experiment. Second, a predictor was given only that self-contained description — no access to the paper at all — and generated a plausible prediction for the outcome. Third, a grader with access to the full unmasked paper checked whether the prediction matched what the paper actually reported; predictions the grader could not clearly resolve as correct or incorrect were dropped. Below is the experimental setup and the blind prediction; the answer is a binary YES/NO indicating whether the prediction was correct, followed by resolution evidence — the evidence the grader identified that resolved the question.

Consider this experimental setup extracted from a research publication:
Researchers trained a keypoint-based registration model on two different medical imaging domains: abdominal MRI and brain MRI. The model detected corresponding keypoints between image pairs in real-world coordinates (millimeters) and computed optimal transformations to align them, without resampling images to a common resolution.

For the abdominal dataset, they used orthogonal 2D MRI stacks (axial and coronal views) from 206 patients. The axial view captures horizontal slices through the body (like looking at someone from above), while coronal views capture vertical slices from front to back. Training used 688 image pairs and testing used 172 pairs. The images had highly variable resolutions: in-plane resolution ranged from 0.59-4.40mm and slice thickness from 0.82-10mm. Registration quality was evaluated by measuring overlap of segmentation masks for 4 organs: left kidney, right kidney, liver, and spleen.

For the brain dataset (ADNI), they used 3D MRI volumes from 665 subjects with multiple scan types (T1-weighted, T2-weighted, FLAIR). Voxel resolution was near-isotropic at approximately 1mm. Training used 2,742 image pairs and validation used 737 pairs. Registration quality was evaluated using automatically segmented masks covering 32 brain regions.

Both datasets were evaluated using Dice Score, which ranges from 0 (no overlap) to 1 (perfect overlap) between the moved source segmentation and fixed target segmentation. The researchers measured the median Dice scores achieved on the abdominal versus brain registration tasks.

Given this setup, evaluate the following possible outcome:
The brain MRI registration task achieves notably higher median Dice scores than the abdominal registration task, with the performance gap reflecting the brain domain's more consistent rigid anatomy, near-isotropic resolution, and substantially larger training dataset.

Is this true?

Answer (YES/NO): YES